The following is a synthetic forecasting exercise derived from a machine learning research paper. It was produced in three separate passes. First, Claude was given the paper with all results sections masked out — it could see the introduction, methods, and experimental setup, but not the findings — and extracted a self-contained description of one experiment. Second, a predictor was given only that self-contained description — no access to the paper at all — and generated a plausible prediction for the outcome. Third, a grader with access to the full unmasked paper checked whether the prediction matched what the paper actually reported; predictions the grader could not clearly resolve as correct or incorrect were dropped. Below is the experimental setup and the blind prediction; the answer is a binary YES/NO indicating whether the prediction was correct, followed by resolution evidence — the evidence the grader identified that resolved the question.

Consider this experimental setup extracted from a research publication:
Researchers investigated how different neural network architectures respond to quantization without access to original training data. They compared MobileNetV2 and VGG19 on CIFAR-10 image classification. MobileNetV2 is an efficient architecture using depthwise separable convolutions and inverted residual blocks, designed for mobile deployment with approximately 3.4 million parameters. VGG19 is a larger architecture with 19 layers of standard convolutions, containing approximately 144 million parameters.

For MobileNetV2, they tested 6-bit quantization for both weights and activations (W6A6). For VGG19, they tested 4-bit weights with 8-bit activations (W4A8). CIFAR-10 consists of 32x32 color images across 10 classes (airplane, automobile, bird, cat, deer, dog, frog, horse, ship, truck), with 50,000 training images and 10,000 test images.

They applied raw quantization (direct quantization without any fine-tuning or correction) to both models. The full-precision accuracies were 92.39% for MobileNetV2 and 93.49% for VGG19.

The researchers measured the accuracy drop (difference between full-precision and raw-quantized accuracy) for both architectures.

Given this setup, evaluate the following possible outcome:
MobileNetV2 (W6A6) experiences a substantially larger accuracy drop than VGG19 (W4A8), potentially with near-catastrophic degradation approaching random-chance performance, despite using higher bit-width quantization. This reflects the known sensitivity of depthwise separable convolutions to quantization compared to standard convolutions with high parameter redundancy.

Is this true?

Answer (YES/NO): NO